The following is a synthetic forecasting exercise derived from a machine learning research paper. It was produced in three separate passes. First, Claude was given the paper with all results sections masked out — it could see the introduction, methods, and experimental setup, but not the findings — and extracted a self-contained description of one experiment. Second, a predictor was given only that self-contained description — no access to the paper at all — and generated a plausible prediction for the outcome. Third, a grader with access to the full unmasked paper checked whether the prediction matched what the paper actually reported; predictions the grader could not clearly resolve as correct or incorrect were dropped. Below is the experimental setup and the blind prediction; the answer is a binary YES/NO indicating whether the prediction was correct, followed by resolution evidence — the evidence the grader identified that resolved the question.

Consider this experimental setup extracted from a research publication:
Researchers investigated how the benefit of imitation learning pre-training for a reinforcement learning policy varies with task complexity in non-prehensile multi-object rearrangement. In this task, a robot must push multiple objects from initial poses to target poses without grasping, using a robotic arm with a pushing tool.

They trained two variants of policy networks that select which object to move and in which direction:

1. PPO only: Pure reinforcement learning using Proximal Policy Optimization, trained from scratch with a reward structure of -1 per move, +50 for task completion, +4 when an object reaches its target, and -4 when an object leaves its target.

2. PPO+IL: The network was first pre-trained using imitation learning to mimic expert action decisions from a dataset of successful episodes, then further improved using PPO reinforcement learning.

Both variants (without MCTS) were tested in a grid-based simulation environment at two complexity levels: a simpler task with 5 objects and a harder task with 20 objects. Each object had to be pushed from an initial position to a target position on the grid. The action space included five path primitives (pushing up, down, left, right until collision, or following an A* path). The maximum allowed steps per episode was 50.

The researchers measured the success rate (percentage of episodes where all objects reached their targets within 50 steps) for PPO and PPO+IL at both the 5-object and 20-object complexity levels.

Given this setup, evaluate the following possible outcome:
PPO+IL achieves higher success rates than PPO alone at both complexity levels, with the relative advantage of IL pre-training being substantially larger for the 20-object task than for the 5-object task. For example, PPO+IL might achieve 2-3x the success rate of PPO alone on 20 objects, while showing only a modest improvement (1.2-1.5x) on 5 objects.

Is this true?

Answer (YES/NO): NO